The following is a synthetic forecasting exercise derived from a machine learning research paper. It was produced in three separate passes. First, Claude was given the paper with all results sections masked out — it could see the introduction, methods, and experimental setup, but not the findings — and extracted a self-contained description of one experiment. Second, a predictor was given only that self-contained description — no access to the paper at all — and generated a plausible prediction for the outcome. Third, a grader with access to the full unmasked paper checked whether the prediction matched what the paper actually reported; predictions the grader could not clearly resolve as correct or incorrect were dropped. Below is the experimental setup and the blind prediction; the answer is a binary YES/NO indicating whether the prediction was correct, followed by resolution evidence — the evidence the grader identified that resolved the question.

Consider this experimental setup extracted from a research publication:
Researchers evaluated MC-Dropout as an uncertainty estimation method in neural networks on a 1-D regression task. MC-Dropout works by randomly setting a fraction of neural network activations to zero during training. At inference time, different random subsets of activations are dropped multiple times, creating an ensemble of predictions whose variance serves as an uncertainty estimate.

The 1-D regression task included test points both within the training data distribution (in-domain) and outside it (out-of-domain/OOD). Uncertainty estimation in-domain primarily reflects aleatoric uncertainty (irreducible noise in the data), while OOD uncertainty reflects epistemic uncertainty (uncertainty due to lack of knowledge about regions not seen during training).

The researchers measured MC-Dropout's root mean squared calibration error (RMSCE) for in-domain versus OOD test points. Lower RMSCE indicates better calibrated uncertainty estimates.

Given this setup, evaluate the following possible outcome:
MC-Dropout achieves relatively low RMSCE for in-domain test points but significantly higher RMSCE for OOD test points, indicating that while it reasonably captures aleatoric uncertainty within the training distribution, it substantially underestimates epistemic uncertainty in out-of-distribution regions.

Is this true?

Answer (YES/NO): NO